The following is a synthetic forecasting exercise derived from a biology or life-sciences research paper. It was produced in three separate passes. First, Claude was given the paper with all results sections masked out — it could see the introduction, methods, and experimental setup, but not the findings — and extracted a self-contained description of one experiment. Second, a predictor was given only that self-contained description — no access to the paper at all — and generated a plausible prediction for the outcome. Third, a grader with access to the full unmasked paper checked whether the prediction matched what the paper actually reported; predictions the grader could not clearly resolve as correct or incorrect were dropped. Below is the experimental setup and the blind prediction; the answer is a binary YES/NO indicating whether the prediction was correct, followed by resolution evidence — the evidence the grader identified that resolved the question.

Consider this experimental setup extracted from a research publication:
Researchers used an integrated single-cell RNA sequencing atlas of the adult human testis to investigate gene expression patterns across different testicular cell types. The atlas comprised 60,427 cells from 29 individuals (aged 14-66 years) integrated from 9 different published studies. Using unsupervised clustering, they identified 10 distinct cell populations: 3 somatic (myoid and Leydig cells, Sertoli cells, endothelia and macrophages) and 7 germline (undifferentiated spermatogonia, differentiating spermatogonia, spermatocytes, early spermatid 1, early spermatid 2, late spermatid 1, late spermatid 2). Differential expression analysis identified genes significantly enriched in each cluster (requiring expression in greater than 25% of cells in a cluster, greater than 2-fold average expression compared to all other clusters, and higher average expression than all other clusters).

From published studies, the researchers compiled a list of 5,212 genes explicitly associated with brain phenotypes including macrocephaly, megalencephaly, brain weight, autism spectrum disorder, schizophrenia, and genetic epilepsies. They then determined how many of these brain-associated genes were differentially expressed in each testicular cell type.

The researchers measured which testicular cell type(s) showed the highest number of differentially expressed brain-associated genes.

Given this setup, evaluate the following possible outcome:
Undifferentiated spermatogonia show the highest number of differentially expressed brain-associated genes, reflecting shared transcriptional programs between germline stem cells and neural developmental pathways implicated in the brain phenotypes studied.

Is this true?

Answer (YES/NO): YES